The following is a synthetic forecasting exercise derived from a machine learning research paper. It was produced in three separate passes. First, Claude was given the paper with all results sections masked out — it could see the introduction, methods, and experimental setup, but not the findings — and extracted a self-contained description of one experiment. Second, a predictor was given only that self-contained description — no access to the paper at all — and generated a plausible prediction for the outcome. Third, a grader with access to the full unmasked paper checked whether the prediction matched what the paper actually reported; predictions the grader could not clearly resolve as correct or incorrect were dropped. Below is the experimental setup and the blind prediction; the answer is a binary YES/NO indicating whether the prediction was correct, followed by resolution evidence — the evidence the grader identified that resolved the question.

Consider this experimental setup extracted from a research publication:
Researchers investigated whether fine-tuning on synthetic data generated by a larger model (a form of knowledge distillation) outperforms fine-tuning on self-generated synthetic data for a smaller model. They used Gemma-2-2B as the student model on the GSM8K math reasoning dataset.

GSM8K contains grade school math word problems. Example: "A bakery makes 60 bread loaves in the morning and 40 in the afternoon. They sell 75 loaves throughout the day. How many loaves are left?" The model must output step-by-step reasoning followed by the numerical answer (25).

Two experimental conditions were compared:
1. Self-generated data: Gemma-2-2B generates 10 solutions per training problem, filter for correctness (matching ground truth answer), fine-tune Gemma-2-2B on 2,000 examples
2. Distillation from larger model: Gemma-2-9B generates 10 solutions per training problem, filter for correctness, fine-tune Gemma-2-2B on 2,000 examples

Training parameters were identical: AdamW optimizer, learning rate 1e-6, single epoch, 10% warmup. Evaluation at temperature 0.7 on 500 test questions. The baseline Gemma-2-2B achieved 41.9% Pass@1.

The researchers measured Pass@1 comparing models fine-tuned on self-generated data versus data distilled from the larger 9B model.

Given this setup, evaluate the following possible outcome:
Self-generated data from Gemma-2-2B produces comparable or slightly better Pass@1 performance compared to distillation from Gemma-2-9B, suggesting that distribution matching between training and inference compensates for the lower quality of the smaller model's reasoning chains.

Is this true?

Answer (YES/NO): NO